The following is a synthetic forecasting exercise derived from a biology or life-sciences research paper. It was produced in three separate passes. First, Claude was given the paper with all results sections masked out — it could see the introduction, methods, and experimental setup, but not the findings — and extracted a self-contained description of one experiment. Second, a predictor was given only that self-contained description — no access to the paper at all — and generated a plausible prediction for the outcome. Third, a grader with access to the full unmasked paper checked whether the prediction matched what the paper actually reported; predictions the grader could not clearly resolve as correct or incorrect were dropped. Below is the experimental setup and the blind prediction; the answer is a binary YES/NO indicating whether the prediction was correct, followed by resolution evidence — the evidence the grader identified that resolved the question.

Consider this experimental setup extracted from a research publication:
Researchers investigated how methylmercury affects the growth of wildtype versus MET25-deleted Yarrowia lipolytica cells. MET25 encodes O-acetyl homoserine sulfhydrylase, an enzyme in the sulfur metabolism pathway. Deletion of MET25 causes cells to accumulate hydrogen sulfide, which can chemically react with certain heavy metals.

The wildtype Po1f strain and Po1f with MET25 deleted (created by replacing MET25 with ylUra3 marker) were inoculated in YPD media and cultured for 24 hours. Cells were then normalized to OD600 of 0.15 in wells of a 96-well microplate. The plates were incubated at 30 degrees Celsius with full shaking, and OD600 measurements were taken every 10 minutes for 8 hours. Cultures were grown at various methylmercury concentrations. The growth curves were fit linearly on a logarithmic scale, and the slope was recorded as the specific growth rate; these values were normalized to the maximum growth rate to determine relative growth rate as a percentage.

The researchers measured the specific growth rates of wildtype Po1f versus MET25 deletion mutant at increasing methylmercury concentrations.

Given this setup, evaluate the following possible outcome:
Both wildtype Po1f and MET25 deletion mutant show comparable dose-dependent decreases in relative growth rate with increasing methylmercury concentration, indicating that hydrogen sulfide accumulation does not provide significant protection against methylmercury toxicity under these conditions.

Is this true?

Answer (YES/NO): NO